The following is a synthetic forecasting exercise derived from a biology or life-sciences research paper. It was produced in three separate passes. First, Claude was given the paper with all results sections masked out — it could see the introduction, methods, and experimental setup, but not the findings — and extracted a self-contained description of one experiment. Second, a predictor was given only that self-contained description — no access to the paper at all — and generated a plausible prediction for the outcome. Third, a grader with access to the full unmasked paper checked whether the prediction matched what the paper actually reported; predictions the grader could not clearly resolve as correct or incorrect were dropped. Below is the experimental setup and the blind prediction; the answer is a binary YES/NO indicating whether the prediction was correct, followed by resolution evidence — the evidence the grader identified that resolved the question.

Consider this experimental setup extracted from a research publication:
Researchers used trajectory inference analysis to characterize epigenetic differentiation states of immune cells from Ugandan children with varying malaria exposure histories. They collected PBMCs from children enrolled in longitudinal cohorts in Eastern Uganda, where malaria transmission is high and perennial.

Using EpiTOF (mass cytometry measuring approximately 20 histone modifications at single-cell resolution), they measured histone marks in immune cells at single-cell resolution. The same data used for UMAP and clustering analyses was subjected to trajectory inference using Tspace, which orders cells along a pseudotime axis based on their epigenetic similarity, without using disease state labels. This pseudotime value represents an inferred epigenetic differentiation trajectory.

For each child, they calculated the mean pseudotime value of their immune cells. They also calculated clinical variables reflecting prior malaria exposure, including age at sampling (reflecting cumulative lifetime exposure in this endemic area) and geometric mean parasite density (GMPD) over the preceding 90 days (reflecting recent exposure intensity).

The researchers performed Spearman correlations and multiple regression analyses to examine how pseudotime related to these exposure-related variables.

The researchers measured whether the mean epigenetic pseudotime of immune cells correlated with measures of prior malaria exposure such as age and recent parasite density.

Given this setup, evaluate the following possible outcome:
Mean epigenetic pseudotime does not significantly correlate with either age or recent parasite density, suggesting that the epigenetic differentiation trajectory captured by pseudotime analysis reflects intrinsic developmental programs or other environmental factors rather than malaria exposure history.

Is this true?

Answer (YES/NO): NO